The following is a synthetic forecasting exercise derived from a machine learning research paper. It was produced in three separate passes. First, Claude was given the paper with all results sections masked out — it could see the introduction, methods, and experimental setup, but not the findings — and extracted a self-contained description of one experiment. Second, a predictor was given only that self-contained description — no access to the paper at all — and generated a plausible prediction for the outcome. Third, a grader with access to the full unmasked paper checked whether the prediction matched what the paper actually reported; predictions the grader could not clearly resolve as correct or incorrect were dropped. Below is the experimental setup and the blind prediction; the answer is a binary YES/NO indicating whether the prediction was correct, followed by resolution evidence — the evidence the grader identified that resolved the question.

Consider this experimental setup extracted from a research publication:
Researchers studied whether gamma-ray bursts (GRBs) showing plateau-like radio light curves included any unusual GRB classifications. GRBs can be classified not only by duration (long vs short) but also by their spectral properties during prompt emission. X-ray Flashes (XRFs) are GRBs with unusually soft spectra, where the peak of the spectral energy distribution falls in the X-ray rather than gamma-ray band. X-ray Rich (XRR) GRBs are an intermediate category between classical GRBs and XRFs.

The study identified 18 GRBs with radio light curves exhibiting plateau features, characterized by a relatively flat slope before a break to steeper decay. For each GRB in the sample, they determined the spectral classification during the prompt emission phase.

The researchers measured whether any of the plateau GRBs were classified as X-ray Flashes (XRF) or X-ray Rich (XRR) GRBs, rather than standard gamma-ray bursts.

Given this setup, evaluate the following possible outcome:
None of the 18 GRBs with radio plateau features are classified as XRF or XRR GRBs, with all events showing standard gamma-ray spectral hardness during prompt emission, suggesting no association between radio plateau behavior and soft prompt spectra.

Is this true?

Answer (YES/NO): NO